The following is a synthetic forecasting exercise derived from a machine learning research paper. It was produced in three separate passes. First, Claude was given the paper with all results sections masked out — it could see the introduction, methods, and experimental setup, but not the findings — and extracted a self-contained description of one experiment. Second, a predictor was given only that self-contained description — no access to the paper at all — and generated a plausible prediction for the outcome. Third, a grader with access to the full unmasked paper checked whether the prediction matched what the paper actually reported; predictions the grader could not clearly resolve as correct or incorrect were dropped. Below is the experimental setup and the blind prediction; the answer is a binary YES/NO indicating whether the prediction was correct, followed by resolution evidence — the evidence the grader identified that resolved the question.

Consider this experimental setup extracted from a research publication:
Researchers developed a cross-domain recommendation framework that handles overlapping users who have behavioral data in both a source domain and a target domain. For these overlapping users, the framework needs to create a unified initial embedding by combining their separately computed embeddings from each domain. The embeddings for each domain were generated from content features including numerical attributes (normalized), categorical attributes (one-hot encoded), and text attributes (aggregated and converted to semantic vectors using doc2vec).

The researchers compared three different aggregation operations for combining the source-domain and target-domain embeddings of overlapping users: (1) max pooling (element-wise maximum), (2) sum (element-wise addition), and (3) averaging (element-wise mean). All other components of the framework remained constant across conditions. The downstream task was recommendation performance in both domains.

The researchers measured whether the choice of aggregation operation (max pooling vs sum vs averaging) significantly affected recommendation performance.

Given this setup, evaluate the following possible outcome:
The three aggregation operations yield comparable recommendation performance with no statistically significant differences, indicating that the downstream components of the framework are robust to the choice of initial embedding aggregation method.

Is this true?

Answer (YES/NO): YES